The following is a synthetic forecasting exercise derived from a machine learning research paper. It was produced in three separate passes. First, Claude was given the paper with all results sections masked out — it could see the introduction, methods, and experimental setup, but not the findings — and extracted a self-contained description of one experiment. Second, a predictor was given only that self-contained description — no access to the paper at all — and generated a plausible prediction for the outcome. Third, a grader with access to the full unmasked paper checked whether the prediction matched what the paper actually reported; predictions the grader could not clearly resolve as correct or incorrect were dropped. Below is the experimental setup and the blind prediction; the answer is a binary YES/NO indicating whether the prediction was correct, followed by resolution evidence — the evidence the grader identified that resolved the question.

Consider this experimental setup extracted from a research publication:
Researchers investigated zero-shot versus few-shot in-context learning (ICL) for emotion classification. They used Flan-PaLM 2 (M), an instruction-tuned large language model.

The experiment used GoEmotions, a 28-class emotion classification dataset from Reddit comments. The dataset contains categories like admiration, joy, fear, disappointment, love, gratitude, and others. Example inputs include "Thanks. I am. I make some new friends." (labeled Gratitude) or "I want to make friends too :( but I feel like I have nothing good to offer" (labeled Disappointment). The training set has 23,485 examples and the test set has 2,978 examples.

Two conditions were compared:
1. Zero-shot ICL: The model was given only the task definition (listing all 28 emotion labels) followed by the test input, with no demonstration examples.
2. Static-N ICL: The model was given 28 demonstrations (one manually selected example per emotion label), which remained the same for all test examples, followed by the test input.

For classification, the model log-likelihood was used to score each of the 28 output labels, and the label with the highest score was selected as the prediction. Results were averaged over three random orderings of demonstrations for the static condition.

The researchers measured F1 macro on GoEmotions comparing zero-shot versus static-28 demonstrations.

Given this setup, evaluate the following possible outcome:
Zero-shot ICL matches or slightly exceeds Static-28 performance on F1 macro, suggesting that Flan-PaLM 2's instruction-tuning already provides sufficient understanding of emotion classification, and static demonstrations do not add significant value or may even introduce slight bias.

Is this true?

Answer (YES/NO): NO